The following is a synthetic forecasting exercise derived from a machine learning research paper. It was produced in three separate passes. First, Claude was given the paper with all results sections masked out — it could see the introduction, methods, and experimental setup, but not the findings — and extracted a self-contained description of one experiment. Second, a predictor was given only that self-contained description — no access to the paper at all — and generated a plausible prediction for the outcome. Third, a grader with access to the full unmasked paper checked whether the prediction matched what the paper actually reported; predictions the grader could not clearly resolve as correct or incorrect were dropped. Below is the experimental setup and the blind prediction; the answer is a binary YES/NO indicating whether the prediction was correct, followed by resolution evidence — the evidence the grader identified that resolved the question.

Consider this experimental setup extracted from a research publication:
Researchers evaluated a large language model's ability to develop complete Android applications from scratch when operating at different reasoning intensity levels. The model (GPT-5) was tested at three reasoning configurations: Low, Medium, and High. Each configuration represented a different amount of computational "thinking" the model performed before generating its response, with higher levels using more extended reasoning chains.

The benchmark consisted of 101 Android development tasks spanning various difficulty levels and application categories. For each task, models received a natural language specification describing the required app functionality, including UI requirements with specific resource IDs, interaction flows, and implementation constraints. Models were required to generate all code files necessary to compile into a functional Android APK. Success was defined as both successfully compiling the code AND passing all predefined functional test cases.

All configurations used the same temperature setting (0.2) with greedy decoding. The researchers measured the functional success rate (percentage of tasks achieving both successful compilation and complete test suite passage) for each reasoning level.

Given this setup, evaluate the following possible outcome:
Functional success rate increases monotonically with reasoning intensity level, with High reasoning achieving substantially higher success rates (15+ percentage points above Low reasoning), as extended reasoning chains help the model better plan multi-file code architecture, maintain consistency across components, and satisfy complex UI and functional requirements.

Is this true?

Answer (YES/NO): NO